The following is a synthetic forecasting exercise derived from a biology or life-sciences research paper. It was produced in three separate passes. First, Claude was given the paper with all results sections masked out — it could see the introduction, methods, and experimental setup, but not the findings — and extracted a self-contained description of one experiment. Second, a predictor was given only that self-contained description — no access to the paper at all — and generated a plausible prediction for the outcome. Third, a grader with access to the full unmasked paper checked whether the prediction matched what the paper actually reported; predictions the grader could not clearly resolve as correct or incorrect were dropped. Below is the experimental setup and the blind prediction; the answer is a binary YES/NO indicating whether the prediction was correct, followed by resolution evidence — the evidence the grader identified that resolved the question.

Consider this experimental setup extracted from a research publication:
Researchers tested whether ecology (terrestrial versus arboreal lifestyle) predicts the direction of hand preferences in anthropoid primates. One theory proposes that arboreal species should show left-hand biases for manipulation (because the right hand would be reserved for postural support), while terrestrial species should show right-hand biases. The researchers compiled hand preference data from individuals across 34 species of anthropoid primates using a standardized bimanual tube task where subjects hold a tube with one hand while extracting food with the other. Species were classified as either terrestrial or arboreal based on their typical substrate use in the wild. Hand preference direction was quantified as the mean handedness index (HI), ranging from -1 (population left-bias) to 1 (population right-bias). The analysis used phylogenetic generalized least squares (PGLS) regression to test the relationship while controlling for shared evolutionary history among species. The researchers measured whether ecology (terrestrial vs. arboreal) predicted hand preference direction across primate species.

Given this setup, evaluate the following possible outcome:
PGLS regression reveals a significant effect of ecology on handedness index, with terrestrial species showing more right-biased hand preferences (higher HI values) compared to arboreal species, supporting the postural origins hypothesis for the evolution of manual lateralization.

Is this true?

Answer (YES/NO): NO